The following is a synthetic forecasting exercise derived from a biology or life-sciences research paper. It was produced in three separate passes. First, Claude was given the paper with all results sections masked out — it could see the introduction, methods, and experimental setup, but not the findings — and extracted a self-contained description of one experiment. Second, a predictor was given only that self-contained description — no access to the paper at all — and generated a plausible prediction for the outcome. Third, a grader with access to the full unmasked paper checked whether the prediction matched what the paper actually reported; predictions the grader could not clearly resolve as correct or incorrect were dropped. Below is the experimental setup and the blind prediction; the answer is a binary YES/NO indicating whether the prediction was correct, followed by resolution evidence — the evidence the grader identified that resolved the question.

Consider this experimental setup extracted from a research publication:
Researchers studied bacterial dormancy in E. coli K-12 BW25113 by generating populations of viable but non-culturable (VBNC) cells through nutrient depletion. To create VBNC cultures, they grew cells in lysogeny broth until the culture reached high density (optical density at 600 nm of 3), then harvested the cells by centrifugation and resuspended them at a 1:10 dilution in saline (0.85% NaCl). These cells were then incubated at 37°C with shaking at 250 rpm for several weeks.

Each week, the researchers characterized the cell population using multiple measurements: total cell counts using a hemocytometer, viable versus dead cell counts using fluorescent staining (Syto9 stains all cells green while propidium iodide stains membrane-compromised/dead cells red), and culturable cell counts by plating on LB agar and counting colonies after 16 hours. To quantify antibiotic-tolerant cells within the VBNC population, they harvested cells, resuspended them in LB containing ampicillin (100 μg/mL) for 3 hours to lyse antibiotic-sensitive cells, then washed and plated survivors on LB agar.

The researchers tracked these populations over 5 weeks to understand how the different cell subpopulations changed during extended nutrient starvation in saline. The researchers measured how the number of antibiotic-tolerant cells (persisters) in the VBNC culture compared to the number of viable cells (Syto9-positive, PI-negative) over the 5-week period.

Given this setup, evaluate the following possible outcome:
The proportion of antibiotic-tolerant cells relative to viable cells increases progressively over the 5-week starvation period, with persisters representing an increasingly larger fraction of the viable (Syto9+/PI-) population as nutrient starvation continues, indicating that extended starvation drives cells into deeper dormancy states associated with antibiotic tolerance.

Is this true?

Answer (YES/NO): NO